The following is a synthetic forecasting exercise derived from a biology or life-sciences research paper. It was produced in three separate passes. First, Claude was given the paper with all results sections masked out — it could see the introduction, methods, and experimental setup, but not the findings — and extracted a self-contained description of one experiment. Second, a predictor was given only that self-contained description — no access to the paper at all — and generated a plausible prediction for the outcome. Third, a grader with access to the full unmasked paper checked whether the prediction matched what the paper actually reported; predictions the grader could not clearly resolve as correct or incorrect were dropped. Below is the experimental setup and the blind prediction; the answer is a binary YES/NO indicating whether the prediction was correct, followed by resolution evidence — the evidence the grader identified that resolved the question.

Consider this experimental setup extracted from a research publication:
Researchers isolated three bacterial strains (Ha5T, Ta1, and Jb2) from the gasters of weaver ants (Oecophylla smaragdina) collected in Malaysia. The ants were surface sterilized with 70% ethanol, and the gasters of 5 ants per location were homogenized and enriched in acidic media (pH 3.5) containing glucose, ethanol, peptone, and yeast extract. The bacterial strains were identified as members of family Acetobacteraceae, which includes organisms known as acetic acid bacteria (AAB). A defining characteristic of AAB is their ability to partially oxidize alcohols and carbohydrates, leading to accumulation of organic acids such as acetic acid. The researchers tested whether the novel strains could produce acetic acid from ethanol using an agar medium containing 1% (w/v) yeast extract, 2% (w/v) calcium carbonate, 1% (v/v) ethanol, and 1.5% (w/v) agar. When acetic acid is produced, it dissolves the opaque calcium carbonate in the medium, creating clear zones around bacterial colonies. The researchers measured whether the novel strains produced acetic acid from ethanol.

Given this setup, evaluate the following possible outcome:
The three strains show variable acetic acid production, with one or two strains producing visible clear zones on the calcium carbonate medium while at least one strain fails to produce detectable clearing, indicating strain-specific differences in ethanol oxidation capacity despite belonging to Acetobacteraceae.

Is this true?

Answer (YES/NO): NO